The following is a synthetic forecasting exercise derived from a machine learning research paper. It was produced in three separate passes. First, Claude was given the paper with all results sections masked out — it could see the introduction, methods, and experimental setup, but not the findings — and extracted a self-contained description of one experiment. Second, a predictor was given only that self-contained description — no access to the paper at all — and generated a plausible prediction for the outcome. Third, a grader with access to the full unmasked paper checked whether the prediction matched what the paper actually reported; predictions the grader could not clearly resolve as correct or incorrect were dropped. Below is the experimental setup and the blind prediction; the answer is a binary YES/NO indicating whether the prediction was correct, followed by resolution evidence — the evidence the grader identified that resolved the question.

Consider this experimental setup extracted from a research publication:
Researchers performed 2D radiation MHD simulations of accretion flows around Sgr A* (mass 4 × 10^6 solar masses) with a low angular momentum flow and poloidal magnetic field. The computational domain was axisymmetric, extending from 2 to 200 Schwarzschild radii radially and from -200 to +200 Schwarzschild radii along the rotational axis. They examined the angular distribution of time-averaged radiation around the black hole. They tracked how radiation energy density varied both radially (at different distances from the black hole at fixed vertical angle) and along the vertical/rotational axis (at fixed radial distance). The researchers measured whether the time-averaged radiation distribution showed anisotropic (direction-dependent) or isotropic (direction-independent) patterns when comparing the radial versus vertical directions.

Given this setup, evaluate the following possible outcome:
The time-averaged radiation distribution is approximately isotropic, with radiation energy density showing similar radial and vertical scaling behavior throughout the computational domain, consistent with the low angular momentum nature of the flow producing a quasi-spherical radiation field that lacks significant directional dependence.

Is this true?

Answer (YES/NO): NO